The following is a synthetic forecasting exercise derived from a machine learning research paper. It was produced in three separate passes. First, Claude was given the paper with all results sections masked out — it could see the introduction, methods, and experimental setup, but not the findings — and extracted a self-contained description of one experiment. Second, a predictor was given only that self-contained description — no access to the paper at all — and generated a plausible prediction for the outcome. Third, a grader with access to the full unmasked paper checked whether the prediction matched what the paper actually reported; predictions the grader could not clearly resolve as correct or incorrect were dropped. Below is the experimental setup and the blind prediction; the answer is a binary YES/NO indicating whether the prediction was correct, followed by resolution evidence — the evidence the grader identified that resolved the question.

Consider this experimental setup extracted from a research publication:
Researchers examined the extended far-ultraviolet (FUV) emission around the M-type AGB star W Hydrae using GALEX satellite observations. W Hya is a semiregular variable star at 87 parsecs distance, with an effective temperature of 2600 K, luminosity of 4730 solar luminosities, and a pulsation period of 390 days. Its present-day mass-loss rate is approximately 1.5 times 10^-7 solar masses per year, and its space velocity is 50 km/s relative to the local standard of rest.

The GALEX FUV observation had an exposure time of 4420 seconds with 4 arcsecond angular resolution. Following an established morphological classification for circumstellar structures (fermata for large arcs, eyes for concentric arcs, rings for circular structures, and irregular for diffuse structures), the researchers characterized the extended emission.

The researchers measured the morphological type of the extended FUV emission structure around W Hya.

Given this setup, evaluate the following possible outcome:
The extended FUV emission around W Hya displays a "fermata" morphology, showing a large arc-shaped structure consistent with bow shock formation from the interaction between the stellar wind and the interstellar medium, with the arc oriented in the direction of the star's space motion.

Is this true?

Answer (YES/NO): NO